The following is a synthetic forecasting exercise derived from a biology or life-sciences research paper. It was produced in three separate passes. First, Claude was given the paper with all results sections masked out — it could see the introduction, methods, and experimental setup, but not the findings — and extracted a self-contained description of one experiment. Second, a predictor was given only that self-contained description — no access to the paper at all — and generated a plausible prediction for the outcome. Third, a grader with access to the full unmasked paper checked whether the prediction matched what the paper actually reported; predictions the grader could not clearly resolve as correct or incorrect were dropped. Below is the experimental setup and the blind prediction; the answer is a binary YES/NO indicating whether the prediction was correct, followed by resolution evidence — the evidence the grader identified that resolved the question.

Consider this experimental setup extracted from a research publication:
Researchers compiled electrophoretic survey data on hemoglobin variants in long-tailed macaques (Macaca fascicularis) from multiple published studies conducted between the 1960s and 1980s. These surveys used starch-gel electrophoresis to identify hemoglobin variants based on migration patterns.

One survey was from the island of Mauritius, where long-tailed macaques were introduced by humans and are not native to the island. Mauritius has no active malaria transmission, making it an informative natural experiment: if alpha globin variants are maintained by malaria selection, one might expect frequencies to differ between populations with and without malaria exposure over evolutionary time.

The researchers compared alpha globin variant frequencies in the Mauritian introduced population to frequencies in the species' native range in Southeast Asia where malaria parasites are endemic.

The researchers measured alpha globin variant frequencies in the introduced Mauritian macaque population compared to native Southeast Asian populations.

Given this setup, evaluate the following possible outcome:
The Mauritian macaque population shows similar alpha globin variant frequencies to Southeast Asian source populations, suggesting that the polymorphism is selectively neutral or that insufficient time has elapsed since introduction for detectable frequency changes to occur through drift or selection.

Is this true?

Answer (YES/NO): NO